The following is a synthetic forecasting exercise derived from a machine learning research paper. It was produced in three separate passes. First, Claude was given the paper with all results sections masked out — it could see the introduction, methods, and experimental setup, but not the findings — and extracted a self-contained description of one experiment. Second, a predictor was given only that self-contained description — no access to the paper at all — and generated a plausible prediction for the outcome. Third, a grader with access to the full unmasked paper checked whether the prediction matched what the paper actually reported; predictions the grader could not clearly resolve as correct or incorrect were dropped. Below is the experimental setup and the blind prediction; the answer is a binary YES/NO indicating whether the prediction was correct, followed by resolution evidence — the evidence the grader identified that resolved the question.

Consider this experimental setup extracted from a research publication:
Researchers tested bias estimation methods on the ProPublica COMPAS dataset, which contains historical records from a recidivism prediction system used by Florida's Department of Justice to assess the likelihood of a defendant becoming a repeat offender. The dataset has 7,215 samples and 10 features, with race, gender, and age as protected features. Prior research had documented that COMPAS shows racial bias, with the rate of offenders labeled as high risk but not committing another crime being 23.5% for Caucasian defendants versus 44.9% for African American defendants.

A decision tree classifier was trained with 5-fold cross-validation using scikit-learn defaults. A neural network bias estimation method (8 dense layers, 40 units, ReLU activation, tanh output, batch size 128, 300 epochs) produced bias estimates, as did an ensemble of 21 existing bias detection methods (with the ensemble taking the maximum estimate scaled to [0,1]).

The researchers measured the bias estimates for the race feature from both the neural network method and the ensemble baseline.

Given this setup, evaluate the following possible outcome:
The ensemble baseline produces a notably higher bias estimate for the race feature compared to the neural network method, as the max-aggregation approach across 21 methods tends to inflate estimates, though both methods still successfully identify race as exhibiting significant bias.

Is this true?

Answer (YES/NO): NO